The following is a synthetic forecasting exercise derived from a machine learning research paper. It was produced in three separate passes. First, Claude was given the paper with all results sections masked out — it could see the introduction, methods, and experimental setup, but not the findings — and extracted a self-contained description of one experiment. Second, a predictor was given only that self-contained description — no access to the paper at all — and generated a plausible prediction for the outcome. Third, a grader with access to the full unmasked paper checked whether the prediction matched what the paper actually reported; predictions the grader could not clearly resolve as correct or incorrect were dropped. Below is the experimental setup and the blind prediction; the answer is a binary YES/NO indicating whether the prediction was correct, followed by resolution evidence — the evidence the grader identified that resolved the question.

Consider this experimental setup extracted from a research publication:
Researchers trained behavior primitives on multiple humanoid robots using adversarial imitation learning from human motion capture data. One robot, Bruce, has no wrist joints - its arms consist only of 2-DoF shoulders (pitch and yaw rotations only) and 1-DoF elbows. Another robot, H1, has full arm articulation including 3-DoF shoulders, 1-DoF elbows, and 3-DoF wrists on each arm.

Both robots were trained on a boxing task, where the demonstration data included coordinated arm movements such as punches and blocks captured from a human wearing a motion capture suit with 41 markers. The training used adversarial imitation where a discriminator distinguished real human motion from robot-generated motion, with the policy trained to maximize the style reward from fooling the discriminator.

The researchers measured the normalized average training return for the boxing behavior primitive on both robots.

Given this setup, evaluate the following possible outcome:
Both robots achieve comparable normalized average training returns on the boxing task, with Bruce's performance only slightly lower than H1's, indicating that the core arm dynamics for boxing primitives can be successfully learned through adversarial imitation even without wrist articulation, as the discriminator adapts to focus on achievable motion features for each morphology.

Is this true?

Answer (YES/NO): NO